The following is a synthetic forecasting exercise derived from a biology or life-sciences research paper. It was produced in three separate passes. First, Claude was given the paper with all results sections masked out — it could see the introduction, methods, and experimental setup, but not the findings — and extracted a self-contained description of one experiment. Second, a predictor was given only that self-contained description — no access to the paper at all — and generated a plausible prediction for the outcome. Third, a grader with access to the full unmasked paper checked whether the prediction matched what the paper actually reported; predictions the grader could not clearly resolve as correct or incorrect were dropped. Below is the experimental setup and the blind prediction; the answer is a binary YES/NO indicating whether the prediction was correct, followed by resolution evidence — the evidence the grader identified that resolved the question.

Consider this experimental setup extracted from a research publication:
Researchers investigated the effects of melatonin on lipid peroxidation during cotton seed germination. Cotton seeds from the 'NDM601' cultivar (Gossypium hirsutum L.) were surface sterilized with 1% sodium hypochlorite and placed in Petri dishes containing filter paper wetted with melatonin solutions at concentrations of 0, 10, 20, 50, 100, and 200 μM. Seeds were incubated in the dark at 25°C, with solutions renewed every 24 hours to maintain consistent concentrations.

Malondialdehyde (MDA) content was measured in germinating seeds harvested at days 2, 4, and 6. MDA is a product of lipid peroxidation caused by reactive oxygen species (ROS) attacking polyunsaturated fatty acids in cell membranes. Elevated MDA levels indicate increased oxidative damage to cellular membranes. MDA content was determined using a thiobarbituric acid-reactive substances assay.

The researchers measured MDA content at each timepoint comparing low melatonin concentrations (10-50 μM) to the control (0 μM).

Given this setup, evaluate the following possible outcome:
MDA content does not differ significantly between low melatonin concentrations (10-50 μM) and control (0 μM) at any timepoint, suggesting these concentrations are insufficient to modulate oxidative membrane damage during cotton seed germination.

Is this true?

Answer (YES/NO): NO